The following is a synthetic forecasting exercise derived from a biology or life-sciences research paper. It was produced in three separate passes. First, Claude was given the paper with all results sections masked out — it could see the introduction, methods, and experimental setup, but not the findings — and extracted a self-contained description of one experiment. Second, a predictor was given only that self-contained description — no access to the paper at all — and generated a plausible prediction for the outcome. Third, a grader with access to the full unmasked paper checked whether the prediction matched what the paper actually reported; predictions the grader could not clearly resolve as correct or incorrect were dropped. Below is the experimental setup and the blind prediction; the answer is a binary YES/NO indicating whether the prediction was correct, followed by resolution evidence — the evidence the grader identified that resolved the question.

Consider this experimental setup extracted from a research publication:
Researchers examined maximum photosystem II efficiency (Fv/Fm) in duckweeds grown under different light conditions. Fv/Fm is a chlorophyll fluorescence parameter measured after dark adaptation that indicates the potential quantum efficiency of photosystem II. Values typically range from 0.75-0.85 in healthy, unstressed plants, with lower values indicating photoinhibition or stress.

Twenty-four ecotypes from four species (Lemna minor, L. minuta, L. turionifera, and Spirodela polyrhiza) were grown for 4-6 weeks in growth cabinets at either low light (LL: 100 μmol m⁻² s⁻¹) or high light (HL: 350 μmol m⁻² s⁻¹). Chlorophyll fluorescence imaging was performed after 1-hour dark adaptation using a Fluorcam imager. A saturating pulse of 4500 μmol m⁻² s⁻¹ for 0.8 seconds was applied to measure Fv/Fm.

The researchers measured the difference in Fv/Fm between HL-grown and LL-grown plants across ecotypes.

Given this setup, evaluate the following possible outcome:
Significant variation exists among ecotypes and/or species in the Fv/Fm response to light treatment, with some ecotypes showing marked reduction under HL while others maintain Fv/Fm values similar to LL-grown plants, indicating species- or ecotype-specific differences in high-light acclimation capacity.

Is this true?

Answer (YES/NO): NO